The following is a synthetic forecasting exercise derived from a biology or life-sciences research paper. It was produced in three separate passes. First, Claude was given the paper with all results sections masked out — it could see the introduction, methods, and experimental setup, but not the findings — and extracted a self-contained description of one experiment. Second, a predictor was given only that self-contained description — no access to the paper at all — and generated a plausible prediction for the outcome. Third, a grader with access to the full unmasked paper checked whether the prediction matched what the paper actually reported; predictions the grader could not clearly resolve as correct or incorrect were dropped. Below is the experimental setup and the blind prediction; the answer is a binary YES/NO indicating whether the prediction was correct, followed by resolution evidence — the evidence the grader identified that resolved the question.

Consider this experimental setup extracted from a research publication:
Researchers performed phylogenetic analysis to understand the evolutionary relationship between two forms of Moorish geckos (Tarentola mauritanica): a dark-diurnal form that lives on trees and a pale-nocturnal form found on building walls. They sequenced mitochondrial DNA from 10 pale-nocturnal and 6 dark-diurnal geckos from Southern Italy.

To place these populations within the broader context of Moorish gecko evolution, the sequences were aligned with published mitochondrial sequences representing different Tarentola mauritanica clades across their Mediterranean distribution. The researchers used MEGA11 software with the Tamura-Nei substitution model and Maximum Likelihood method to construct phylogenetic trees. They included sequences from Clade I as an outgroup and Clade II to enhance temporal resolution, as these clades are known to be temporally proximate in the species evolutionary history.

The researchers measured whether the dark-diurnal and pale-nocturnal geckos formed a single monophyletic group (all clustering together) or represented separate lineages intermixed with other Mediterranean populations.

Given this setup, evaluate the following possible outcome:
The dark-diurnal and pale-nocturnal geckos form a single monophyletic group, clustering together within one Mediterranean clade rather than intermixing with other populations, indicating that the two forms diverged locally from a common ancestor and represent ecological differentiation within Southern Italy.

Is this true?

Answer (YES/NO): YES